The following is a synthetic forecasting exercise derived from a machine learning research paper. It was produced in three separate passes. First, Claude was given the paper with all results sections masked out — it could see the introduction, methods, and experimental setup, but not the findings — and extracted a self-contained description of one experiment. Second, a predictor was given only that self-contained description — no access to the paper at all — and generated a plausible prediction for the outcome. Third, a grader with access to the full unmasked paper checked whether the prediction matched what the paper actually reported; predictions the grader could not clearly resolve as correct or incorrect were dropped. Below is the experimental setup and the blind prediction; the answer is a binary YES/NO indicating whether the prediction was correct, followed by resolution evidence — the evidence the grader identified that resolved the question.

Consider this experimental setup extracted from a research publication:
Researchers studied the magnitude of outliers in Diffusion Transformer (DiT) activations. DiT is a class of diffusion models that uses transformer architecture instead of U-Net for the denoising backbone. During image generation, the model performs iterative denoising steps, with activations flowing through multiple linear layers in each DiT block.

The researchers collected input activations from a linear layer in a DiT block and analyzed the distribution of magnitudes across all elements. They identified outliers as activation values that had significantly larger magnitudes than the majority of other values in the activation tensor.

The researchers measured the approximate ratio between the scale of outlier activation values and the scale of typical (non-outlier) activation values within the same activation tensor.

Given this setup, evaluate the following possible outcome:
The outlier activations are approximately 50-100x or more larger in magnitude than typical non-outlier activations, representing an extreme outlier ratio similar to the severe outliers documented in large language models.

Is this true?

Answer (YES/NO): YES